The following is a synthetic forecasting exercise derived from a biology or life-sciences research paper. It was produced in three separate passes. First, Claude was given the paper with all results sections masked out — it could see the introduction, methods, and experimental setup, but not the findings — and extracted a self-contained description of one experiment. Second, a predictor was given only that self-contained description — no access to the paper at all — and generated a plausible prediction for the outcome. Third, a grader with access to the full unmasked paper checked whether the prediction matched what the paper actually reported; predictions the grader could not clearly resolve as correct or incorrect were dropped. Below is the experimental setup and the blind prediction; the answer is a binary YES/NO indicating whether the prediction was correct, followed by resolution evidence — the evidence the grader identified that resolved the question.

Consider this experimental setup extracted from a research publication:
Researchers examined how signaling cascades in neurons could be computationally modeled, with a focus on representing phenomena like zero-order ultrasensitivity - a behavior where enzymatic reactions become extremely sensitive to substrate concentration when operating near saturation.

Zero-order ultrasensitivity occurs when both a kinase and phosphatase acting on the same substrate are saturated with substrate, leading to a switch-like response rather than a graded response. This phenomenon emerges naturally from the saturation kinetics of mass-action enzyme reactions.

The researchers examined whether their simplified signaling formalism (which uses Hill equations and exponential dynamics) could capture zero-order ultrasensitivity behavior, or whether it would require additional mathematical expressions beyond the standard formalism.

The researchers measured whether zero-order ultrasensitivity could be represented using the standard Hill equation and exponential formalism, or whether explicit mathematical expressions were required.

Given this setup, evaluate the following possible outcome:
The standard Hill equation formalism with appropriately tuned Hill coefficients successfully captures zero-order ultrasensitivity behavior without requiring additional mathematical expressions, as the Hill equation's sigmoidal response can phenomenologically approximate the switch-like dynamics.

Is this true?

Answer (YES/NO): NO